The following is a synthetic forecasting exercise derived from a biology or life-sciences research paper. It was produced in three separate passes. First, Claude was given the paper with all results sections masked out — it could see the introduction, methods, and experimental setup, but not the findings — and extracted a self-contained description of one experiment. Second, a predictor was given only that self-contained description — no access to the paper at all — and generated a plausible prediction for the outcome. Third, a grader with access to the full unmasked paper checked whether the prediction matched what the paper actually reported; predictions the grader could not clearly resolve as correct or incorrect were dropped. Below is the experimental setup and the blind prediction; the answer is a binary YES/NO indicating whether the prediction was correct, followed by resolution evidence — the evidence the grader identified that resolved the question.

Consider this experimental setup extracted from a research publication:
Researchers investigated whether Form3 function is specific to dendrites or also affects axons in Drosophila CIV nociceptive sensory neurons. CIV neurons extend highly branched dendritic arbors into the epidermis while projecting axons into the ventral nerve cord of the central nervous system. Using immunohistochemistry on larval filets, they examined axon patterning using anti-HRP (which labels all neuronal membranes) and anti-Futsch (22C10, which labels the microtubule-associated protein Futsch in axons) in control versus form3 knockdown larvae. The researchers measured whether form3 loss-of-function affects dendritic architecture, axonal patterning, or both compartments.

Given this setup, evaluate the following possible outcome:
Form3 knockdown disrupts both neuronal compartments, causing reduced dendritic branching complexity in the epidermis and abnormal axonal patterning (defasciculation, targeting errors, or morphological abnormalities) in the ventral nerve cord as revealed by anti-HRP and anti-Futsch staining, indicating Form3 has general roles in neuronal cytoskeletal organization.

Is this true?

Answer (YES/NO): NO